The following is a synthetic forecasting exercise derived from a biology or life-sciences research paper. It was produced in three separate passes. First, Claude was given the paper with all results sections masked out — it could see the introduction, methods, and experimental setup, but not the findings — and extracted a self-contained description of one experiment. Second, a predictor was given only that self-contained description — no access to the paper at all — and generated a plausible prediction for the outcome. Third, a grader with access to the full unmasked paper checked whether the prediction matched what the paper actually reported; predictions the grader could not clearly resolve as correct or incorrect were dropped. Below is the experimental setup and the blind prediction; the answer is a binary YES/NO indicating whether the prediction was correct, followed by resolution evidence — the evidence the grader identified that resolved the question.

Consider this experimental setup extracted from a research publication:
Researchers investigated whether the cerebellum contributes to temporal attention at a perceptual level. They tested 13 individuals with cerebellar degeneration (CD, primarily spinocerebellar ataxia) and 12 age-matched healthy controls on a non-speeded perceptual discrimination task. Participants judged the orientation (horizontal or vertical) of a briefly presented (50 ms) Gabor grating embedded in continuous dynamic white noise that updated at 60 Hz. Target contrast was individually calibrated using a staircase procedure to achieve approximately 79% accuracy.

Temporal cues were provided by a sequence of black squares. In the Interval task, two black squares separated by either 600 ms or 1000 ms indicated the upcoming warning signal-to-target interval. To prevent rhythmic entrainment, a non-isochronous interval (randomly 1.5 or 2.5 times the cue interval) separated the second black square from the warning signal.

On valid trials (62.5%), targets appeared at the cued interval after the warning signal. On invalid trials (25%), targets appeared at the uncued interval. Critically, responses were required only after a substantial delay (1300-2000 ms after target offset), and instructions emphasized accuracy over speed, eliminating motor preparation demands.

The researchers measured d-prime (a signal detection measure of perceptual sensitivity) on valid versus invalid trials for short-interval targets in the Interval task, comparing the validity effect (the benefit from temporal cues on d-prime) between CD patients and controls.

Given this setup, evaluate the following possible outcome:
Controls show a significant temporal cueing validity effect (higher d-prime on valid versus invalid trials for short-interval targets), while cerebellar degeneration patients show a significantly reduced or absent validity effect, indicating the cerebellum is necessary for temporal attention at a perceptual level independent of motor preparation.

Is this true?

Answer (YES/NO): YES